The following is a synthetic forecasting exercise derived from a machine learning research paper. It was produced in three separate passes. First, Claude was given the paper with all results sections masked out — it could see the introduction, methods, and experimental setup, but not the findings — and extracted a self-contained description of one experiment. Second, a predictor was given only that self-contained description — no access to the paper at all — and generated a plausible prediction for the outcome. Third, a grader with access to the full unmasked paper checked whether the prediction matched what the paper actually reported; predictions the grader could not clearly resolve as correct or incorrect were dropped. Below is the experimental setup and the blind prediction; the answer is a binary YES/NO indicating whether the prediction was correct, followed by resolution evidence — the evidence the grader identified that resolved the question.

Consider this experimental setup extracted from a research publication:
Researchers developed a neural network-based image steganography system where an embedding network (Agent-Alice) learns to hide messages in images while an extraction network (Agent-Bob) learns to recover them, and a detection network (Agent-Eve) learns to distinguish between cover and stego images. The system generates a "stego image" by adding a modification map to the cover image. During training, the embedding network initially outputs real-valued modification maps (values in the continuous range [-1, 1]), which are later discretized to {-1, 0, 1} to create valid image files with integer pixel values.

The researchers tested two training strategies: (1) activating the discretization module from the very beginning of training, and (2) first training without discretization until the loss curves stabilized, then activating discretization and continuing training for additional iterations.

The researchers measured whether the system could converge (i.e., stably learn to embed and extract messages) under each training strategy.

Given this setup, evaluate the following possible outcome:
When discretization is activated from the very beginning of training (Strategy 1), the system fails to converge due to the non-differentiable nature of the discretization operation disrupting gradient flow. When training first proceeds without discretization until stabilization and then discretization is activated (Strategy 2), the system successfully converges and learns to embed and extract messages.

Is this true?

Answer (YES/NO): YES